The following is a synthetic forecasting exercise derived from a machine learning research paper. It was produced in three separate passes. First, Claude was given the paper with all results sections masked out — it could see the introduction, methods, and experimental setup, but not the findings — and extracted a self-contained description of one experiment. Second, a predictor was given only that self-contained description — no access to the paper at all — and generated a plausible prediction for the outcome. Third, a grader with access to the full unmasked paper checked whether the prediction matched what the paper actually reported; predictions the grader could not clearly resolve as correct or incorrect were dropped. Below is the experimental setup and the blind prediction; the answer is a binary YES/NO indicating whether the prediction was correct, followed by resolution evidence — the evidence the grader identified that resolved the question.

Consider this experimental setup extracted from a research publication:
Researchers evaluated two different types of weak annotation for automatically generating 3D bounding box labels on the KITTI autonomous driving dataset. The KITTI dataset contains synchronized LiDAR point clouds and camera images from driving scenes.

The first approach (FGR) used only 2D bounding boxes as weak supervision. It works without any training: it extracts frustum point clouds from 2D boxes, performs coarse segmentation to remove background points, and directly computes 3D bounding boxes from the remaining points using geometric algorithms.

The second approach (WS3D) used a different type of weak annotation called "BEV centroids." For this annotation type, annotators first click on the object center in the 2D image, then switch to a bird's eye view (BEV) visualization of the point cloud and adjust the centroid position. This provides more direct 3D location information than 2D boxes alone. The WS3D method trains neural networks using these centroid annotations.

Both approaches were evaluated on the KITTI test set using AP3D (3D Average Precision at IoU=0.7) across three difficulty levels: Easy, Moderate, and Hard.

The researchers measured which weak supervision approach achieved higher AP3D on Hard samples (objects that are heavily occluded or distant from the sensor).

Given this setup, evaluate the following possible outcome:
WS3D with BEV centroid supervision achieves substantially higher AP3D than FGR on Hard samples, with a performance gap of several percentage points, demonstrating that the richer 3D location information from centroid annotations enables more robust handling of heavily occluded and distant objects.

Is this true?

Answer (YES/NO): NO